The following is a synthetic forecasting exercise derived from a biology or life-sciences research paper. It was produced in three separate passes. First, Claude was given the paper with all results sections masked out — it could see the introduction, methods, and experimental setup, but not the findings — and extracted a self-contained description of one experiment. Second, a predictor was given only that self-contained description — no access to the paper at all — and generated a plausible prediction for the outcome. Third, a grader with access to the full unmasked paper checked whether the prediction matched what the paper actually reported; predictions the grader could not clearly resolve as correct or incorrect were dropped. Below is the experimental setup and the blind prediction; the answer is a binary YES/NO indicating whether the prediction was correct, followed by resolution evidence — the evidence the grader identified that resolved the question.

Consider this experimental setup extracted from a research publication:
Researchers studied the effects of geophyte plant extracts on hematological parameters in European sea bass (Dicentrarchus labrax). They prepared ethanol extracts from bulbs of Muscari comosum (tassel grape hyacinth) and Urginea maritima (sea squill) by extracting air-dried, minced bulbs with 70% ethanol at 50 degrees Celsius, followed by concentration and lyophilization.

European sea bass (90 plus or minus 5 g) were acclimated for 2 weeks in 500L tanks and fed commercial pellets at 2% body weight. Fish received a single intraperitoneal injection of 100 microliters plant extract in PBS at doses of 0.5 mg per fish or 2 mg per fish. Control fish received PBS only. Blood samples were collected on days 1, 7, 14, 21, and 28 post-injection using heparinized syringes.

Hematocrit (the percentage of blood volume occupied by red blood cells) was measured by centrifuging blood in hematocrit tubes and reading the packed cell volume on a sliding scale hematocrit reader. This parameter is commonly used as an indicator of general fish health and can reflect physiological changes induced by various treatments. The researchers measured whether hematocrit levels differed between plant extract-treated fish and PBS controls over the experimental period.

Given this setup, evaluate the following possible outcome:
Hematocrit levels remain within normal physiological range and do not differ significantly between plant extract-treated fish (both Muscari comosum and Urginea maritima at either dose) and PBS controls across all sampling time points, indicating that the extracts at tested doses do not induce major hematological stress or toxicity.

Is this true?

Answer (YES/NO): YES